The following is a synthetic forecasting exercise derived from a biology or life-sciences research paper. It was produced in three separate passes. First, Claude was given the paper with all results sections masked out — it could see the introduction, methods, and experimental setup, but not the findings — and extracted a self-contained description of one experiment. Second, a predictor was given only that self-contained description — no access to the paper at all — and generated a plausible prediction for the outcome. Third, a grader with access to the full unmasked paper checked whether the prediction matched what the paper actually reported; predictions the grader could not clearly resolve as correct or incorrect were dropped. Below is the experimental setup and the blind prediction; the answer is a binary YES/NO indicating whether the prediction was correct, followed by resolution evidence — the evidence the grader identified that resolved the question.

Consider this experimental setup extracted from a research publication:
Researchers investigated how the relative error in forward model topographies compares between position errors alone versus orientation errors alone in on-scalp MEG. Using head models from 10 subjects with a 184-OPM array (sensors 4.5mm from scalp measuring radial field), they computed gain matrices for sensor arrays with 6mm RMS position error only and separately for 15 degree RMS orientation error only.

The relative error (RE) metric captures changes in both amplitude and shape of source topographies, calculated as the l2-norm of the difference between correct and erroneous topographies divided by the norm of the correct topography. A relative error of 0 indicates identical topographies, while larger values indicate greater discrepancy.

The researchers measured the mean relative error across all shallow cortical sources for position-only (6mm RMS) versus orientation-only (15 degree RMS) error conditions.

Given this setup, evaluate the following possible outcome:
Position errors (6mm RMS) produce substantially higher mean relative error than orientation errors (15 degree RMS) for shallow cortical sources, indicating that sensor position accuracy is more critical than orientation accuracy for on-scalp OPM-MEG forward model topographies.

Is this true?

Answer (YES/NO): YES